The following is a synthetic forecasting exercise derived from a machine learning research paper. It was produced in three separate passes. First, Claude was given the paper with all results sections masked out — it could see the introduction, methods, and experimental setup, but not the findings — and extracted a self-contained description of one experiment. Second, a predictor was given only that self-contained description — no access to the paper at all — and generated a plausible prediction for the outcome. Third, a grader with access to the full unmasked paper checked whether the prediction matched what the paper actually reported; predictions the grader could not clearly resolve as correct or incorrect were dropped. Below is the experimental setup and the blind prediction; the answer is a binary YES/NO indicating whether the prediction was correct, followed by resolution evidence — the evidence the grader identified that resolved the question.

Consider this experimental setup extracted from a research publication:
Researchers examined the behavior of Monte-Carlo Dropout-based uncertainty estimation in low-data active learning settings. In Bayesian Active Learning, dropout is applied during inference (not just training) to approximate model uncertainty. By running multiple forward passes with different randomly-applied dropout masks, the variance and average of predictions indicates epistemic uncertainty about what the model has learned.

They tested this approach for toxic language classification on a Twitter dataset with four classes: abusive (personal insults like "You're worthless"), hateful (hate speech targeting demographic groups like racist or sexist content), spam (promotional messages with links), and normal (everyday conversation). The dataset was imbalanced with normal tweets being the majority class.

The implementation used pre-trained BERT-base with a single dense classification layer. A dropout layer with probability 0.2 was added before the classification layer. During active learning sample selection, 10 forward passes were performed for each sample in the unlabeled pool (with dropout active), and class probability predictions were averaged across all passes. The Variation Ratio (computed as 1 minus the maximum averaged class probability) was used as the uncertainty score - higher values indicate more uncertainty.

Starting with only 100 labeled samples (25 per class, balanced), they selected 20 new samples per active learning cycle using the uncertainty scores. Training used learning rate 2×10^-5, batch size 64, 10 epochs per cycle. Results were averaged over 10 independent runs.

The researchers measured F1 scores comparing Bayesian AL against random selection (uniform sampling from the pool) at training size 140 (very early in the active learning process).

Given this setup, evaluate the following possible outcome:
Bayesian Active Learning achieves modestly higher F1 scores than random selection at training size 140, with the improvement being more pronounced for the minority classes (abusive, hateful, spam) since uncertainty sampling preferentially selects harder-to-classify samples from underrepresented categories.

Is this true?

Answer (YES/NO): NO